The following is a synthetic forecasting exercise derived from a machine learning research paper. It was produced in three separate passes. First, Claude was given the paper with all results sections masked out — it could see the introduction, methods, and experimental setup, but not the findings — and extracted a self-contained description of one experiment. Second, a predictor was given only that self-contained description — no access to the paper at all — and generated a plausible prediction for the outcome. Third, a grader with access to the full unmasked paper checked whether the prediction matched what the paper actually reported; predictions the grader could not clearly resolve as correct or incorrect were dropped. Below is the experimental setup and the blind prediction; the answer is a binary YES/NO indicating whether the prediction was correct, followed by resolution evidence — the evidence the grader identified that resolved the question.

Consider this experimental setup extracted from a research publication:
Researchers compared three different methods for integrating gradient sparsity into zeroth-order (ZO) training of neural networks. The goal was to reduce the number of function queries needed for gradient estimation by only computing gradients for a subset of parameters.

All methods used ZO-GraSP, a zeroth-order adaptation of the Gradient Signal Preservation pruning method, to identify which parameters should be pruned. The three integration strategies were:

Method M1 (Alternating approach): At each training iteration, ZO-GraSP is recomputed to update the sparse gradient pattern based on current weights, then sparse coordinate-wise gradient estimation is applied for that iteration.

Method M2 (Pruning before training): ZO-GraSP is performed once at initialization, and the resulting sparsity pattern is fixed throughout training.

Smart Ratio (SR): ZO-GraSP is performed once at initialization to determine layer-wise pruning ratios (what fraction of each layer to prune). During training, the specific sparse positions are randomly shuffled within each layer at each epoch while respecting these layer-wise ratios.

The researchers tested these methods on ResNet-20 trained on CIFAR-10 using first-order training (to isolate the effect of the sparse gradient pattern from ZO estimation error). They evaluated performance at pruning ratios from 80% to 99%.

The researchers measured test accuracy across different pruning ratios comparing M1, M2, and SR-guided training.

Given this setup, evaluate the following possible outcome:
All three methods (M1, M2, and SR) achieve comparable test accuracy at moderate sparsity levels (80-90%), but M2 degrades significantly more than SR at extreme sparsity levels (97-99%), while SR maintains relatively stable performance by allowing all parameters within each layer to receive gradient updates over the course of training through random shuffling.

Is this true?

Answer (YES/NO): NO